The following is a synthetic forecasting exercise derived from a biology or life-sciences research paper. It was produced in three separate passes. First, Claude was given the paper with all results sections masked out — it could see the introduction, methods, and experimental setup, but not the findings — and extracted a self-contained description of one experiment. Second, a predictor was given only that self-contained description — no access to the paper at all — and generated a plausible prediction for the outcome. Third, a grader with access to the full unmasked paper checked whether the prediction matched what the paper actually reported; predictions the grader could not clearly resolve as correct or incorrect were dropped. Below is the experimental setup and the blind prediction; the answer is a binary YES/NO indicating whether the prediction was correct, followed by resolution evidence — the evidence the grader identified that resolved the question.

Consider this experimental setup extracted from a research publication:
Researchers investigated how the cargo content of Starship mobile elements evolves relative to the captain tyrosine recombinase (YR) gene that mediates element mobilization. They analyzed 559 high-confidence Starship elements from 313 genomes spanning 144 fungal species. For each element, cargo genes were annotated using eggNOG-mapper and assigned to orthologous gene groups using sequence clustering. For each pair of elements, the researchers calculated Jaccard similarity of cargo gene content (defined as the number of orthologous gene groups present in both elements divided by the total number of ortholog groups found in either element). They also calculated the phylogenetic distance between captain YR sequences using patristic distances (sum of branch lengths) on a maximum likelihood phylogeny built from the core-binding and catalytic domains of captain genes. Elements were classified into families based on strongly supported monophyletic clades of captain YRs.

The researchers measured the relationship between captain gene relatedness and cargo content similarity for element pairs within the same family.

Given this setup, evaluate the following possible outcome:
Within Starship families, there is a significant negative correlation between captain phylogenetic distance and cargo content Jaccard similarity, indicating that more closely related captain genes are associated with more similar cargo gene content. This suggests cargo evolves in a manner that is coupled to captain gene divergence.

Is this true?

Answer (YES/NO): NO